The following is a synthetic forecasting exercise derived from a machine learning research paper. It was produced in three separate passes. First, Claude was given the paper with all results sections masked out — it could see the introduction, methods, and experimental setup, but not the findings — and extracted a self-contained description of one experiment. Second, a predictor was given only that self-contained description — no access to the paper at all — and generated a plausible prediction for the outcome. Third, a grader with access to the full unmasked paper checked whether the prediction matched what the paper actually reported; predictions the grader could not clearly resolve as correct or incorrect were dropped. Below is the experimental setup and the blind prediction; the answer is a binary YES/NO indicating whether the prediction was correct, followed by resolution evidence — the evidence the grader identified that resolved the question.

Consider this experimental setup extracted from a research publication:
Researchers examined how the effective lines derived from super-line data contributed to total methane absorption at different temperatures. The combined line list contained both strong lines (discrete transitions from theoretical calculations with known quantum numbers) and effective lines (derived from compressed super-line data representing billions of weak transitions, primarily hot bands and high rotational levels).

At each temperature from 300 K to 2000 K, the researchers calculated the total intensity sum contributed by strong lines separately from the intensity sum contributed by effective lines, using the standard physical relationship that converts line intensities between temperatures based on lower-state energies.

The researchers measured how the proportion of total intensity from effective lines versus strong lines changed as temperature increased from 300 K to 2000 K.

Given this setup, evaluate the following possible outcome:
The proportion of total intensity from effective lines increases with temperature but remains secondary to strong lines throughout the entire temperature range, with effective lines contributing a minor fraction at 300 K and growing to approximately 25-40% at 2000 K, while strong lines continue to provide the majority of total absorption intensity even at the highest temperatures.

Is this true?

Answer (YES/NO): NO